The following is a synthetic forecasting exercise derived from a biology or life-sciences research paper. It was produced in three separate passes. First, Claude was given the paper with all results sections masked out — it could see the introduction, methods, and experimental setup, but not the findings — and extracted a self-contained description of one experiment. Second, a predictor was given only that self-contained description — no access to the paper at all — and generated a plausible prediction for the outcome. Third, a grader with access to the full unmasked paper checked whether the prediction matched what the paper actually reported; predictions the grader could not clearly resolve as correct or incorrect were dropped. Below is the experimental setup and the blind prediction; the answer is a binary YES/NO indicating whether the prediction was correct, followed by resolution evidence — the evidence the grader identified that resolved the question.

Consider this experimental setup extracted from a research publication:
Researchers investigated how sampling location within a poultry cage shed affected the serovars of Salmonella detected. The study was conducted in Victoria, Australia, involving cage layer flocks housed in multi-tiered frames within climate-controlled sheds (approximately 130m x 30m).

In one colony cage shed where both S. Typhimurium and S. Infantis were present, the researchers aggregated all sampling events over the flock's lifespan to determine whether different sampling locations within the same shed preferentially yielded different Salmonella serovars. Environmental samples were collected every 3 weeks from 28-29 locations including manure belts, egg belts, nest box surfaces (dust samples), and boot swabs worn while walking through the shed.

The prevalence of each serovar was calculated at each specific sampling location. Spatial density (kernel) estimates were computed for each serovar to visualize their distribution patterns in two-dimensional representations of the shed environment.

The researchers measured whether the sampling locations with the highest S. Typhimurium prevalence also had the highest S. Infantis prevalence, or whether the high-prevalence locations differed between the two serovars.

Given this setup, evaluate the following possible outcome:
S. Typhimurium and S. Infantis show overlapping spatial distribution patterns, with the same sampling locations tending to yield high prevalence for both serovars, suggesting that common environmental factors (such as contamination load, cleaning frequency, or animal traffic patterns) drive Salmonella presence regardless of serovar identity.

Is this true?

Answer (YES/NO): NO